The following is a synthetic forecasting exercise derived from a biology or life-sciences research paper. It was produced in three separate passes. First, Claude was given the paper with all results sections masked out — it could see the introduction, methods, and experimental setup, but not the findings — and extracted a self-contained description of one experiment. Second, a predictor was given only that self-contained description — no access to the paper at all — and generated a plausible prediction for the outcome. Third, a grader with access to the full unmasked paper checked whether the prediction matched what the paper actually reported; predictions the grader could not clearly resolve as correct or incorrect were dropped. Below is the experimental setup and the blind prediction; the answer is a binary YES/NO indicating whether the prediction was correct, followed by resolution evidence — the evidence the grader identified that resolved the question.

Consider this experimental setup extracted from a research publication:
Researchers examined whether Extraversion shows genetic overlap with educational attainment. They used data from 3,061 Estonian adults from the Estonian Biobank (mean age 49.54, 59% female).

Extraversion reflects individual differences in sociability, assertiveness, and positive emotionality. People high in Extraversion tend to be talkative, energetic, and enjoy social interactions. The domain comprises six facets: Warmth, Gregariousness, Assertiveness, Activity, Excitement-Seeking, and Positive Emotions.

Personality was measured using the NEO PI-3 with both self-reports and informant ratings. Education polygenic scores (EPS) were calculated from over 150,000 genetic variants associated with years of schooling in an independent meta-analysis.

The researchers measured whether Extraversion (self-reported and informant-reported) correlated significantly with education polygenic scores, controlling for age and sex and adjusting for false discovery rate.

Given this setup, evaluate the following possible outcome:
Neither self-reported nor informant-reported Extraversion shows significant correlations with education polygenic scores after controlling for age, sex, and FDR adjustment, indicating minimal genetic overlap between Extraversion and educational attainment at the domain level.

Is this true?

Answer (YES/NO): YES